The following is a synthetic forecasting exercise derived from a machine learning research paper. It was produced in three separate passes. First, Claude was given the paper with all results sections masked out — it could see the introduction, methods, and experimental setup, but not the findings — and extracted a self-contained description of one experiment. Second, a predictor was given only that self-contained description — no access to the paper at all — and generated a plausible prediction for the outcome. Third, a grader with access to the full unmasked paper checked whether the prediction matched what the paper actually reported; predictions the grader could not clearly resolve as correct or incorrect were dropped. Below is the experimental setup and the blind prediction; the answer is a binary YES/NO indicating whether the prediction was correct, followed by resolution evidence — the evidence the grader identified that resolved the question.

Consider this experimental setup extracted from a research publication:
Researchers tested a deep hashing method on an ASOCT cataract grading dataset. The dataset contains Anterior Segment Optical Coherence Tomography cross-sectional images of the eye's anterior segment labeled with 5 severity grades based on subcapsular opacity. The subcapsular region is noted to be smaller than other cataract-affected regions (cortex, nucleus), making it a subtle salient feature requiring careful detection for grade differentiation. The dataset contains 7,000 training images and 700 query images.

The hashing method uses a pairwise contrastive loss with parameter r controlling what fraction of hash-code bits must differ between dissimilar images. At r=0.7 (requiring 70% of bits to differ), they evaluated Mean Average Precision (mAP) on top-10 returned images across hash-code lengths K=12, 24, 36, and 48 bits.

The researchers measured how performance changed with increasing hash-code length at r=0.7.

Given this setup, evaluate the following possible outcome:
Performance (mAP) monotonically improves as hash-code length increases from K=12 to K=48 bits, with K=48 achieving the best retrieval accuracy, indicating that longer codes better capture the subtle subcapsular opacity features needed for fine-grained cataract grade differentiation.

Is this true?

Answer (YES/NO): YES